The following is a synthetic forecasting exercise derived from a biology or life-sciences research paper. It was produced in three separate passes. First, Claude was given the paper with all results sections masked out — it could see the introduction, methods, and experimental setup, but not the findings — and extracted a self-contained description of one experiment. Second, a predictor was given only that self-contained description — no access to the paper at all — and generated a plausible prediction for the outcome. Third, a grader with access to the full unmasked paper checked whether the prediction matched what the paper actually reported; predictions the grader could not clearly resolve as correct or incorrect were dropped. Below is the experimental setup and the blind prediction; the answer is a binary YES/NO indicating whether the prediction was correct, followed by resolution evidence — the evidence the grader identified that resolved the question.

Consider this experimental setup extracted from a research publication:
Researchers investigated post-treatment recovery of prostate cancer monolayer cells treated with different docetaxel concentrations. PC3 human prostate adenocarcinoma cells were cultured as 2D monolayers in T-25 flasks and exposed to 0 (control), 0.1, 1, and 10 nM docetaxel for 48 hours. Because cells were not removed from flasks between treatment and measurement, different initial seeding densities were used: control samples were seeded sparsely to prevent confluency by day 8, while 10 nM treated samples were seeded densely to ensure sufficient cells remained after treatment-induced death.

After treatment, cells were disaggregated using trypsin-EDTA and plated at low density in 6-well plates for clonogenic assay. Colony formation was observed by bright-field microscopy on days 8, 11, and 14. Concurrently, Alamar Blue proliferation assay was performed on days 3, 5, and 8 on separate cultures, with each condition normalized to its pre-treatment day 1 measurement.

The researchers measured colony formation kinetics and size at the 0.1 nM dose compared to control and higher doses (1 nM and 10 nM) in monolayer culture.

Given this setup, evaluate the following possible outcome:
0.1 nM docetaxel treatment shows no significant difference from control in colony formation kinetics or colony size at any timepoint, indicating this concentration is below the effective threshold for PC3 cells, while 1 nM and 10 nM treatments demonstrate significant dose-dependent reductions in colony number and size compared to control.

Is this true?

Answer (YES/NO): NO